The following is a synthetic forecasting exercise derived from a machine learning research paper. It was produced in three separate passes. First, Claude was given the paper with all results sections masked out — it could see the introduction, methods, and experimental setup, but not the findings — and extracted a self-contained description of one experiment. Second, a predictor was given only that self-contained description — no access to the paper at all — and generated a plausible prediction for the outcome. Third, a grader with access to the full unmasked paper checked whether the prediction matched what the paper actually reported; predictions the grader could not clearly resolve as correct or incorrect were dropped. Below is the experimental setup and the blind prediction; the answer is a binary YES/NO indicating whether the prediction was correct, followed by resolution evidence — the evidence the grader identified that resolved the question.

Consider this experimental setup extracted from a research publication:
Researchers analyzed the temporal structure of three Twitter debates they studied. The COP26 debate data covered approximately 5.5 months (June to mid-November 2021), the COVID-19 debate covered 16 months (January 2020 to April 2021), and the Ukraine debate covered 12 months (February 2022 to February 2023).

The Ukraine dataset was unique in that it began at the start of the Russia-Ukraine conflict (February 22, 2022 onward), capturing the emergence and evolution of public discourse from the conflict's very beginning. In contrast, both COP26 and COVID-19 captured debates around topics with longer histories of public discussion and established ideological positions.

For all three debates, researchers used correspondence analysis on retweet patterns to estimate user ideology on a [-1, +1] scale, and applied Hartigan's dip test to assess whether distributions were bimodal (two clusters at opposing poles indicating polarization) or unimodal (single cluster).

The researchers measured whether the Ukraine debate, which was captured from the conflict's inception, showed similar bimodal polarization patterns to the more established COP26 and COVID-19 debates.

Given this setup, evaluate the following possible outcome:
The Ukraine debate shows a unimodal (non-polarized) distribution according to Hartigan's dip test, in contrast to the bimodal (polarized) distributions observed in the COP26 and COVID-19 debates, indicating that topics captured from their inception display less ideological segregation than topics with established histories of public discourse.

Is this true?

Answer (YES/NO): NO